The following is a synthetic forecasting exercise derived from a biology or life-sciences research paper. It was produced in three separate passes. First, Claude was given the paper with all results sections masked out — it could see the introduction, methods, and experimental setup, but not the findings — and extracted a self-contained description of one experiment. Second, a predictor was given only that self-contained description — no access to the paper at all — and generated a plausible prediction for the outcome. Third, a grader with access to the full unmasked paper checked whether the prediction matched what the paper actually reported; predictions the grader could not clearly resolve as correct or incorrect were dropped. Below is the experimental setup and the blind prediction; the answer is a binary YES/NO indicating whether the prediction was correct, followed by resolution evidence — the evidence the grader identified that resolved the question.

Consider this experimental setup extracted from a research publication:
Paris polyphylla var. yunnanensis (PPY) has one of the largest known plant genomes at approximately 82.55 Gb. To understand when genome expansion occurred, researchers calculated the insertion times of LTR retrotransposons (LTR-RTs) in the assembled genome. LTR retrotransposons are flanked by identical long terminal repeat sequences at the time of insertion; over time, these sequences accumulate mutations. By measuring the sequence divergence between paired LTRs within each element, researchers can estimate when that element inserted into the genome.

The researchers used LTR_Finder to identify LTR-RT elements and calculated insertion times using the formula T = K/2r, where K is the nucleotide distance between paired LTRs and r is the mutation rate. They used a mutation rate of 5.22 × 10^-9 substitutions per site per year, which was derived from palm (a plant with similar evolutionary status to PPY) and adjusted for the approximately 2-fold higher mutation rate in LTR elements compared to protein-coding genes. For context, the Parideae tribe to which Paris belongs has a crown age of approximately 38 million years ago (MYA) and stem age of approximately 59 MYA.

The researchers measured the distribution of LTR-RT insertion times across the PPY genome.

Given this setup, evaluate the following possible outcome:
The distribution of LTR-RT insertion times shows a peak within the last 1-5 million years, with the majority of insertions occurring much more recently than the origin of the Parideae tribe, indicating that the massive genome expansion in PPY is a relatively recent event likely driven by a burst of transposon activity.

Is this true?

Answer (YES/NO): NO